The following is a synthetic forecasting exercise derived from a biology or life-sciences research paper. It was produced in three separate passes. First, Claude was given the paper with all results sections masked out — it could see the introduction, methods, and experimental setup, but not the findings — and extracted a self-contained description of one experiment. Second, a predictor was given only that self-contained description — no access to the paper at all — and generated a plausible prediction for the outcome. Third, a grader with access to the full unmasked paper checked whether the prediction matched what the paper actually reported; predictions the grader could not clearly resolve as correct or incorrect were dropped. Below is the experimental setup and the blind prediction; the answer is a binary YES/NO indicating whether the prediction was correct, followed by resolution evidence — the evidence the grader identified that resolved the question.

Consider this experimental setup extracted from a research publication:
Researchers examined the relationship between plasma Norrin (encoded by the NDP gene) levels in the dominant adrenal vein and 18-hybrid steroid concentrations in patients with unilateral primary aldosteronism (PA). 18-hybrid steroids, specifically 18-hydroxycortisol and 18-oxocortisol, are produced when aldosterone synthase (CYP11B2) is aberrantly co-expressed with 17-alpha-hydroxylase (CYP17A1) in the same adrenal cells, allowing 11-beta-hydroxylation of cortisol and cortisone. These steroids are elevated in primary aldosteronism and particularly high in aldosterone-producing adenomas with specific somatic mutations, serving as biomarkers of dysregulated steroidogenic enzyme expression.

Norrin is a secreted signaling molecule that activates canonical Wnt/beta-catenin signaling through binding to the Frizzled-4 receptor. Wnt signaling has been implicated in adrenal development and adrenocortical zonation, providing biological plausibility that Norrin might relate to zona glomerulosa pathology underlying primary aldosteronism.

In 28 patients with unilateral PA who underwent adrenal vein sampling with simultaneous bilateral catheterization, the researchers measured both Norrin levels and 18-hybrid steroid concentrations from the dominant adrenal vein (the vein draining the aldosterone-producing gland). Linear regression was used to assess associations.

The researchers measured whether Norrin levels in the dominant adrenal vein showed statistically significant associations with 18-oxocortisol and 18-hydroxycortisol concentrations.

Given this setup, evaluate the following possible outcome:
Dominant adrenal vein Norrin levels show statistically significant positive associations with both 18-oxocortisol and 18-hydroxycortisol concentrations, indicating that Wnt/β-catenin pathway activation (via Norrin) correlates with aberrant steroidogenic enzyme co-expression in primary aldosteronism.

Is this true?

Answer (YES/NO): YES